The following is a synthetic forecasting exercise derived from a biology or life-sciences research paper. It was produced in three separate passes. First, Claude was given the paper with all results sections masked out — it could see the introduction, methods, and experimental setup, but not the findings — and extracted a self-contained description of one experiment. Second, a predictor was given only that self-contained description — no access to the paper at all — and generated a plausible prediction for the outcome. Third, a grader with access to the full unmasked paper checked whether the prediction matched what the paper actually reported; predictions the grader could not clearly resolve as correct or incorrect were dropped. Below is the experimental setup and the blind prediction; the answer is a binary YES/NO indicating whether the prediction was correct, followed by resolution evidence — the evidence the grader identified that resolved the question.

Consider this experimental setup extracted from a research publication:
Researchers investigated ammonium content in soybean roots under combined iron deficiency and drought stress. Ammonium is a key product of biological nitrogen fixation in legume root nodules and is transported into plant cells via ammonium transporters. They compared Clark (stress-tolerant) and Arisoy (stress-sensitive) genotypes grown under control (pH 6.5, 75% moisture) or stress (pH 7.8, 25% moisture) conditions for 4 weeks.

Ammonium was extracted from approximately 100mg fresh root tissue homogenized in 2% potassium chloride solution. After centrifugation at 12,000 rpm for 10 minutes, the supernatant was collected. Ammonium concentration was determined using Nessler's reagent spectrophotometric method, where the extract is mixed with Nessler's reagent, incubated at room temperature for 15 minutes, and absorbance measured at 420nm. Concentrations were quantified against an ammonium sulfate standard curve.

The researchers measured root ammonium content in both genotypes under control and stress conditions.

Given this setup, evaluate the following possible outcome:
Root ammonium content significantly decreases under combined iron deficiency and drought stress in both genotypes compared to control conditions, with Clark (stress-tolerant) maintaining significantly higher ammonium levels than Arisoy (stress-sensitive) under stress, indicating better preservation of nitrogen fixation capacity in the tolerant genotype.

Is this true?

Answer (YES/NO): NO